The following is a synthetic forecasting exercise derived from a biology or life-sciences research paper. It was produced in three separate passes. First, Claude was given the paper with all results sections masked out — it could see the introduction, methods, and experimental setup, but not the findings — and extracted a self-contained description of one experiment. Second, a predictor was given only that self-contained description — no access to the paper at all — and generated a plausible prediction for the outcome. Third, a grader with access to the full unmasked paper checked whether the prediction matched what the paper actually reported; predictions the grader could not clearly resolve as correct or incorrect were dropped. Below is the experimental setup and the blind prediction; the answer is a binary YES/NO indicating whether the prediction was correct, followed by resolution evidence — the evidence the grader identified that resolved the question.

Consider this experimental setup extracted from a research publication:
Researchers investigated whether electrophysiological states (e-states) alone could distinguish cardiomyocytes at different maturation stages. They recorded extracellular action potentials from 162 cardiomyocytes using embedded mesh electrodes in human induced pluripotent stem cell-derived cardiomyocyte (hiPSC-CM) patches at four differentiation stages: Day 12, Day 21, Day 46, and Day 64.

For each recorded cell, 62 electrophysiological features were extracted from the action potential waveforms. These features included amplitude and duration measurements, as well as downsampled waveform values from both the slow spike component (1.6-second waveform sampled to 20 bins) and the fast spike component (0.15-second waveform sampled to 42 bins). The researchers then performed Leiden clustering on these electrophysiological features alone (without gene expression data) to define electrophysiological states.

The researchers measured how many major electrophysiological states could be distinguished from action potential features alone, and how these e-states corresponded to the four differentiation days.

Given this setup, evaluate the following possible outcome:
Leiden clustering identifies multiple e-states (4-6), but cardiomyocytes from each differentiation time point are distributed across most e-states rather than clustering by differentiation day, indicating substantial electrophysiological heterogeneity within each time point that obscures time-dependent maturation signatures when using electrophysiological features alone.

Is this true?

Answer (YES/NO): NO